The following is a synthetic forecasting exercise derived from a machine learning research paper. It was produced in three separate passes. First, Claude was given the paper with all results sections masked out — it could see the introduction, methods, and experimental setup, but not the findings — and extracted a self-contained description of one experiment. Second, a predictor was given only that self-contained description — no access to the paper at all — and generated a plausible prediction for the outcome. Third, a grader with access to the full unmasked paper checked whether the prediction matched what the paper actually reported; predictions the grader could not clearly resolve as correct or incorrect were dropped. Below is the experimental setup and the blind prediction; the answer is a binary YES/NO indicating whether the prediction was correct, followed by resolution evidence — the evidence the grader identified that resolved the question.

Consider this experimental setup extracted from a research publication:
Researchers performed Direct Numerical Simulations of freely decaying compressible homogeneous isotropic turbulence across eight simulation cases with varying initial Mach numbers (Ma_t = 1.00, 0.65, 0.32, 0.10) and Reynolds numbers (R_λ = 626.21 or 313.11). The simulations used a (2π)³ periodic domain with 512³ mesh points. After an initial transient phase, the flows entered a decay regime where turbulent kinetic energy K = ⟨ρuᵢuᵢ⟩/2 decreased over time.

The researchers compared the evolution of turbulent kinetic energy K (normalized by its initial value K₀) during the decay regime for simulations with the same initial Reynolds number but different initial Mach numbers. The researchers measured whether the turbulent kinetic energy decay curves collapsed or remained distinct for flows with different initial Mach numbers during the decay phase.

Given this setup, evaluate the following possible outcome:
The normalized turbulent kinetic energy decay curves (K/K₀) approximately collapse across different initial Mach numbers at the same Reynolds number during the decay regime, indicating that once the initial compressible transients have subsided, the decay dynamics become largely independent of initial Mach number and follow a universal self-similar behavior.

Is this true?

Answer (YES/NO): YES